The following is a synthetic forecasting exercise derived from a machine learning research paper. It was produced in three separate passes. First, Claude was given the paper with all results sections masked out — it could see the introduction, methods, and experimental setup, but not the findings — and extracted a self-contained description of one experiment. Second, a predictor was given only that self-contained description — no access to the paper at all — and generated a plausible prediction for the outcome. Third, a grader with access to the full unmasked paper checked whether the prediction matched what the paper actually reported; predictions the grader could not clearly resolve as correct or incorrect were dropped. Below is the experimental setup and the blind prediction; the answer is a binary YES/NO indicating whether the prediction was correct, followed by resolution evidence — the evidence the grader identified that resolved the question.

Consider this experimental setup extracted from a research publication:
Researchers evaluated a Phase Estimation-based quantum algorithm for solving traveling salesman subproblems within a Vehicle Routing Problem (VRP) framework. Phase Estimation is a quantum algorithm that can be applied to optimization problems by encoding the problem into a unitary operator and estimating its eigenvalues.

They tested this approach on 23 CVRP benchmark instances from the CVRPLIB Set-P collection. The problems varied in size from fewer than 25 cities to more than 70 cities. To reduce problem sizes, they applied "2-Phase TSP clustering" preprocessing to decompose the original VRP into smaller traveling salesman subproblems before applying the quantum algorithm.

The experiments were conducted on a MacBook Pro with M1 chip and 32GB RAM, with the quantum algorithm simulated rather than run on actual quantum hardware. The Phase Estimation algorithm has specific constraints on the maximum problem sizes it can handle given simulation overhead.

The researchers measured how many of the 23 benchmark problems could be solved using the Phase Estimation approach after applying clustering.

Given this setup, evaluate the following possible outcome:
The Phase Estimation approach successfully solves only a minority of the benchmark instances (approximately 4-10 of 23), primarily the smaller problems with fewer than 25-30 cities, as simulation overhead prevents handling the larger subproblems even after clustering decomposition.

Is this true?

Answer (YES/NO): NO